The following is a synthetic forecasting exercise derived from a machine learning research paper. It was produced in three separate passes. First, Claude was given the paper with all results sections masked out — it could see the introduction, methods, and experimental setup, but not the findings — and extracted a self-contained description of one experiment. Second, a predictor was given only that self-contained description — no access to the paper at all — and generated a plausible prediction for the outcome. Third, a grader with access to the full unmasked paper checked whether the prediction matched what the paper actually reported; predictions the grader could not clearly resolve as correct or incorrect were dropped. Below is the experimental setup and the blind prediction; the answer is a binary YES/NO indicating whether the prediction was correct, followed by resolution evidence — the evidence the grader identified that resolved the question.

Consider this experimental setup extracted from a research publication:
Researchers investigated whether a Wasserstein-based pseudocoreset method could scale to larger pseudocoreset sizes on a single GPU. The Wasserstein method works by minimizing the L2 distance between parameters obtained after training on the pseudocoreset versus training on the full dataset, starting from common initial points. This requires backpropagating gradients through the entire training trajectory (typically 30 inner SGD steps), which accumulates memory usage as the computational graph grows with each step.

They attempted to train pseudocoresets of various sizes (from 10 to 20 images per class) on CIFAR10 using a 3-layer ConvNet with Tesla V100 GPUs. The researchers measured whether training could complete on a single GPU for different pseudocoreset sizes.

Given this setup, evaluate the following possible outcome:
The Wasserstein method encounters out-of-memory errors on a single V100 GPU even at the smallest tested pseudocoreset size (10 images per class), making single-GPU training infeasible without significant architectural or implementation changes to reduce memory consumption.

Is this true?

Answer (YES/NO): NO